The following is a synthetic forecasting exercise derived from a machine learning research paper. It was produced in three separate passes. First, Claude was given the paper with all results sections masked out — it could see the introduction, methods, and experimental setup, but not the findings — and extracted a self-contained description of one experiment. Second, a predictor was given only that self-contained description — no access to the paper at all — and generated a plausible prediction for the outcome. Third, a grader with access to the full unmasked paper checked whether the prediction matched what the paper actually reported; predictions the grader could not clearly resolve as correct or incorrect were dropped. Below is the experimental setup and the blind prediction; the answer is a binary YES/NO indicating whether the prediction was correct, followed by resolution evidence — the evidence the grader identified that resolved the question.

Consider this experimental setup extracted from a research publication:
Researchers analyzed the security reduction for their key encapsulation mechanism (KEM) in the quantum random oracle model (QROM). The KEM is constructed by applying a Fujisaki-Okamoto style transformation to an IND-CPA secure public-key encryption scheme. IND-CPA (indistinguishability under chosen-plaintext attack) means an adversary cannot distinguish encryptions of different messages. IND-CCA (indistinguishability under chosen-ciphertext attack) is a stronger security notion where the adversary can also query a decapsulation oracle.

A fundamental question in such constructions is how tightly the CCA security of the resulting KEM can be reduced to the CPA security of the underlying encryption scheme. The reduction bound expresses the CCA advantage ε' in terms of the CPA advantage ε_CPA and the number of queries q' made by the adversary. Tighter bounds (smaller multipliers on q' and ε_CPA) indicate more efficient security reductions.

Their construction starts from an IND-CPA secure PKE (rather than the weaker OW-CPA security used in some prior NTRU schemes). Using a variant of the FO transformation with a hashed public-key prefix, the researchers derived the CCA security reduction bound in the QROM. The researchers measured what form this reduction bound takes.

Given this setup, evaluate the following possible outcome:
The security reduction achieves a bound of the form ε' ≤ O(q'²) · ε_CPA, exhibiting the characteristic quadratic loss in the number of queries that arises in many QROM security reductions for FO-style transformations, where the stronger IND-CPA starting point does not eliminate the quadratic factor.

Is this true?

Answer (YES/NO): NO